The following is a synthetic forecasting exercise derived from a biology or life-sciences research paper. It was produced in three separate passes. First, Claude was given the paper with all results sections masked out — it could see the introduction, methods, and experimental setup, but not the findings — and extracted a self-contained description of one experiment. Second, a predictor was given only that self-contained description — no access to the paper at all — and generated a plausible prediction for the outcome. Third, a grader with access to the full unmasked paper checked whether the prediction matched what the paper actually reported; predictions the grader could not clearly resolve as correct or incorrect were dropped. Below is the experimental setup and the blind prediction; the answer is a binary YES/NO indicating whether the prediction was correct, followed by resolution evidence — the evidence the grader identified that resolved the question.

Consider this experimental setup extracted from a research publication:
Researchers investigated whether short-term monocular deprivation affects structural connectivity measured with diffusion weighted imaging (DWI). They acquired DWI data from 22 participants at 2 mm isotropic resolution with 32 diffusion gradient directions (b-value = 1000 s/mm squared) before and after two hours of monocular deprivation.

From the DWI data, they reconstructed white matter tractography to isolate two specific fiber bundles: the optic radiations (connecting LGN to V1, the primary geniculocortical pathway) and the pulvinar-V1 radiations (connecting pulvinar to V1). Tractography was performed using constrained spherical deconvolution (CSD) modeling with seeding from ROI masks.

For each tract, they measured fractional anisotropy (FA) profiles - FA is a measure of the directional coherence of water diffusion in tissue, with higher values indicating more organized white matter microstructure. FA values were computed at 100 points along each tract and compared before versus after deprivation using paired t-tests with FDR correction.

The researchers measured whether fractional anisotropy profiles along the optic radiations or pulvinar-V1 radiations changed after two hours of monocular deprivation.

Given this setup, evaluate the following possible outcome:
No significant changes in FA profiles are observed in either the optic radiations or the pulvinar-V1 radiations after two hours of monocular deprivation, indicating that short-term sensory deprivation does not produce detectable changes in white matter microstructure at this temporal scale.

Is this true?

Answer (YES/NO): YES